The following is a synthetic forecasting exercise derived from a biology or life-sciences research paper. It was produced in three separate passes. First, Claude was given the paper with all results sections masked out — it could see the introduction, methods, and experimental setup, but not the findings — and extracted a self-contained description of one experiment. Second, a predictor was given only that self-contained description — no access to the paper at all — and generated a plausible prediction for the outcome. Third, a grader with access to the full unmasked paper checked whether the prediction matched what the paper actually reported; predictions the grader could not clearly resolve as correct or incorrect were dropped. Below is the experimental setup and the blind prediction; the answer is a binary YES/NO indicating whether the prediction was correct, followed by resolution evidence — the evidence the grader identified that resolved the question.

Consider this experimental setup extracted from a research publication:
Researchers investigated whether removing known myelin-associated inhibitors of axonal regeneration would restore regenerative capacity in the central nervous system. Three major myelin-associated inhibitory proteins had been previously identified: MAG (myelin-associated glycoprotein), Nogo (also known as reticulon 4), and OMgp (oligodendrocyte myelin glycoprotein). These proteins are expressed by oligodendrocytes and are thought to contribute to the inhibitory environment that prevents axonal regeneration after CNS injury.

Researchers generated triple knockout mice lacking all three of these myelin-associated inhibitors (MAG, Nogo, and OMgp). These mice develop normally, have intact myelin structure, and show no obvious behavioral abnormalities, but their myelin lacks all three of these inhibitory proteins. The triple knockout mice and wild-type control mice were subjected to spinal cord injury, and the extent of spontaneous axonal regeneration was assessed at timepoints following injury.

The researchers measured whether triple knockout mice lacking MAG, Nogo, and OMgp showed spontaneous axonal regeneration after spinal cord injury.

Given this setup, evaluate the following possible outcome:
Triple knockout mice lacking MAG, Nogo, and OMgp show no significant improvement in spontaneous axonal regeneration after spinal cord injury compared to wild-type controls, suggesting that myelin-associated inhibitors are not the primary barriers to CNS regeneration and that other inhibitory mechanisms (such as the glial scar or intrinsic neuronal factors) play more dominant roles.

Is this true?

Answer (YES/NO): YES